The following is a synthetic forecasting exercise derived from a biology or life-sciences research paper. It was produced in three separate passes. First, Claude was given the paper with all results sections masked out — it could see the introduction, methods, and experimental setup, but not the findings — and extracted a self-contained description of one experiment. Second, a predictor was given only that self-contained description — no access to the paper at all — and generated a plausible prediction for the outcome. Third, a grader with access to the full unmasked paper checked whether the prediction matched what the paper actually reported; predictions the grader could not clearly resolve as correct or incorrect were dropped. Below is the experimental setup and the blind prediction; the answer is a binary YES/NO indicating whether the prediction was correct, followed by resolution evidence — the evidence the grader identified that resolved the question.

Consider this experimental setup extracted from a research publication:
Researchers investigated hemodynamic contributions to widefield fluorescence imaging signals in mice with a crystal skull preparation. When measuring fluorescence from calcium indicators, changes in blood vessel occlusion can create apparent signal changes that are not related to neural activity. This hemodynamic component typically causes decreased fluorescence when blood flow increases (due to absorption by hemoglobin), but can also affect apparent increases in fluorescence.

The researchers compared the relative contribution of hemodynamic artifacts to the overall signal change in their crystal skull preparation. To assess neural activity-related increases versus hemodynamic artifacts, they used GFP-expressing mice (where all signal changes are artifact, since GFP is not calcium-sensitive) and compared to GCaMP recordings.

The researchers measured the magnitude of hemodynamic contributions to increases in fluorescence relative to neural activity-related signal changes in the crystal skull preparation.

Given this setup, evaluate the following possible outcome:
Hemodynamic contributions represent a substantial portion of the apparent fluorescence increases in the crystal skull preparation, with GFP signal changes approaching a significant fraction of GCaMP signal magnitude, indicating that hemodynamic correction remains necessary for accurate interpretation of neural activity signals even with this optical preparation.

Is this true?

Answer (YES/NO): NO